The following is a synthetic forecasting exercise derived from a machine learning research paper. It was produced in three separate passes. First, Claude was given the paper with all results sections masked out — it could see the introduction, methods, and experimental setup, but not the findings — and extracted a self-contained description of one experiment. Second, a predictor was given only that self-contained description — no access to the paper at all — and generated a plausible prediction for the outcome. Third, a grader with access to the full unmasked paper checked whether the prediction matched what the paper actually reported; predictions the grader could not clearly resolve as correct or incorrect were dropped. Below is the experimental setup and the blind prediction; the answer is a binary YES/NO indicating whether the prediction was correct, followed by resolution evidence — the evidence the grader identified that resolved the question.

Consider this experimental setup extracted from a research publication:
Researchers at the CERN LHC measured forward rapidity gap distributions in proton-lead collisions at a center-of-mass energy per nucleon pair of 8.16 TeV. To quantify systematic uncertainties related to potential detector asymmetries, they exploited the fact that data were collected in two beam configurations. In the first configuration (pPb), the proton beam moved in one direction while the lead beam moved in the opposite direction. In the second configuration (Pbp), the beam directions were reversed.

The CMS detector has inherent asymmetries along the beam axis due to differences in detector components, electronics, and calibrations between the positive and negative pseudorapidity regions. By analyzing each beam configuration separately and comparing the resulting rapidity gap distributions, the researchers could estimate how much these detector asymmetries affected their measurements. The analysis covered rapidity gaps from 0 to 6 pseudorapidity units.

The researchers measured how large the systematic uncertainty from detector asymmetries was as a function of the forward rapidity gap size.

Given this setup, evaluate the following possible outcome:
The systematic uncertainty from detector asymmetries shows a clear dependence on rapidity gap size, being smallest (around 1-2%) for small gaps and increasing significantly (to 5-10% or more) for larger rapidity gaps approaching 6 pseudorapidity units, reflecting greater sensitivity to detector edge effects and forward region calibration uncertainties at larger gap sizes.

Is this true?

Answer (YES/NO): NO